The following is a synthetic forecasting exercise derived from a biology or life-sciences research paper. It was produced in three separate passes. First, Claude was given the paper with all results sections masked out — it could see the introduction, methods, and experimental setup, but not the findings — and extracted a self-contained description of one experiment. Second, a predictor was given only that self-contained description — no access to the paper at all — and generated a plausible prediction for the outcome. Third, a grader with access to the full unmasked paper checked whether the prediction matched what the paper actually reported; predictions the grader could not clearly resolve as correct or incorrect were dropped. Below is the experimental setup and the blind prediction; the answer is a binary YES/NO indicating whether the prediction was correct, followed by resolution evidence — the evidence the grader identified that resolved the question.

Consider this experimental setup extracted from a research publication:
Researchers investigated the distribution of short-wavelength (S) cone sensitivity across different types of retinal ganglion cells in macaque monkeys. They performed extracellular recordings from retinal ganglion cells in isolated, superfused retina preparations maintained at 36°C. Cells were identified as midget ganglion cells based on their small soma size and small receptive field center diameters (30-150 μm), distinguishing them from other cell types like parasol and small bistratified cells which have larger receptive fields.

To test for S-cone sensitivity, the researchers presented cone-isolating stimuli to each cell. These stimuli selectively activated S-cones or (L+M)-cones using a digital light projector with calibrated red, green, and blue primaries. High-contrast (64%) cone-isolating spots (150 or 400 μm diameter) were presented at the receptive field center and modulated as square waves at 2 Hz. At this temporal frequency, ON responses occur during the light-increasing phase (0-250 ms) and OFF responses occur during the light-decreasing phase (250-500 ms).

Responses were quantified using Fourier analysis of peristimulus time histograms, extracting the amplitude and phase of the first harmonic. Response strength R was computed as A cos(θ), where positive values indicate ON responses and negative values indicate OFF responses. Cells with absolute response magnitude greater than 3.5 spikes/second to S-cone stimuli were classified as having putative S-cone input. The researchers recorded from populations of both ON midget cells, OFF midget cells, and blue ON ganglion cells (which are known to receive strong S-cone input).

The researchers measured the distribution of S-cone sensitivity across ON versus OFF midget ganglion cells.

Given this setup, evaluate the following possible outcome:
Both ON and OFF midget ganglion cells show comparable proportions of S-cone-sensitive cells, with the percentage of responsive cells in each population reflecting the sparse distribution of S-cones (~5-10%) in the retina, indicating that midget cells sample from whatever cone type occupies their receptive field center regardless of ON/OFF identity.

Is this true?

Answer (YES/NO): NO